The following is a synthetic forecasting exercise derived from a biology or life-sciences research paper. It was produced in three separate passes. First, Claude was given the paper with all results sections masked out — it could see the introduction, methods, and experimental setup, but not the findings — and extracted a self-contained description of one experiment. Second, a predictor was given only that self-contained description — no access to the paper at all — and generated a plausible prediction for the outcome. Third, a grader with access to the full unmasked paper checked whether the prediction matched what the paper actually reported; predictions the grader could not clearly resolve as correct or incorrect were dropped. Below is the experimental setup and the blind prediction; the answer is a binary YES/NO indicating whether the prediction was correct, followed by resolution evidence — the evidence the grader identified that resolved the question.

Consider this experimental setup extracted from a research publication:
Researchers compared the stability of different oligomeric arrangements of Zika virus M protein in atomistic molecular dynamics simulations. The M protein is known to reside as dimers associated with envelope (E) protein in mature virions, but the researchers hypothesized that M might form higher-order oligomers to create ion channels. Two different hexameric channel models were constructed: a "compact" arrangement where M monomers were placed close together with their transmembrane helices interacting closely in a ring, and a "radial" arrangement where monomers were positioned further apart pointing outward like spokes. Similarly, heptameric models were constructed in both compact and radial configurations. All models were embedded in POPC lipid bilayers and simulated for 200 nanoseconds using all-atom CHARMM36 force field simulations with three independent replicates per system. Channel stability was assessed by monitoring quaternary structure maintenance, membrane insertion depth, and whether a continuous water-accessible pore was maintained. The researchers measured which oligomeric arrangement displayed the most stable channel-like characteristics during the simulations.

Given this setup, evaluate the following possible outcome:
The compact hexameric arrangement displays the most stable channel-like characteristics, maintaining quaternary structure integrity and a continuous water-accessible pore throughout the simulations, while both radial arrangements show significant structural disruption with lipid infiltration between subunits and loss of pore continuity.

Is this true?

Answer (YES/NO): NO